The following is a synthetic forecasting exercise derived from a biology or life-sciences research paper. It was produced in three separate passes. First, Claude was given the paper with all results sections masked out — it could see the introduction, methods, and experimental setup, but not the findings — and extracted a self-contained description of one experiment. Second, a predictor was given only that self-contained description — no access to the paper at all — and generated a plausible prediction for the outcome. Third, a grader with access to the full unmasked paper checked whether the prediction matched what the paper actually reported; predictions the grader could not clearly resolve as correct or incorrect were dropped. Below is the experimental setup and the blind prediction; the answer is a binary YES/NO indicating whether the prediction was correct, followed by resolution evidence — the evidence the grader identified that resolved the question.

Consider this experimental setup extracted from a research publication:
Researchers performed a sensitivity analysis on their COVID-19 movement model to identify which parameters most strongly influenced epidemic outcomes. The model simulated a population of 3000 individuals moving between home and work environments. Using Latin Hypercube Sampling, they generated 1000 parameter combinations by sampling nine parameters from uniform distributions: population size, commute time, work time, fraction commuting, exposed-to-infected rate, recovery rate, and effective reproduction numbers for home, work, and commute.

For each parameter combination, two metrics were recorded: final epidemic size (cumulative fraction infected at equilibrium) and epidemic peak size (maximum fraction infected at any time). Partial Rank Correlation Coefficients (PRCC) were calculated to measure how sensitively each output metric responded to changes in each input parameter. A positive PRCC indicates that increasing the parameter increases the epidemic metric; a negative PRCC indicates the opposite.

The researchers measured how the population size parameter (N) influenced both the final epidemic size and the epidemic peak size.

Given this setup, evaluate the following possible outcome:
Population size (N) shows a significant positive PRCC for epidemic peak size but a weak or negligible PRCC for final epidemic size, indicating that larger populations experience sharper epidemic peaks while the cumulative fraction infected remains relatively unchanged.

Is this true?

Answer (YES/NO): NO